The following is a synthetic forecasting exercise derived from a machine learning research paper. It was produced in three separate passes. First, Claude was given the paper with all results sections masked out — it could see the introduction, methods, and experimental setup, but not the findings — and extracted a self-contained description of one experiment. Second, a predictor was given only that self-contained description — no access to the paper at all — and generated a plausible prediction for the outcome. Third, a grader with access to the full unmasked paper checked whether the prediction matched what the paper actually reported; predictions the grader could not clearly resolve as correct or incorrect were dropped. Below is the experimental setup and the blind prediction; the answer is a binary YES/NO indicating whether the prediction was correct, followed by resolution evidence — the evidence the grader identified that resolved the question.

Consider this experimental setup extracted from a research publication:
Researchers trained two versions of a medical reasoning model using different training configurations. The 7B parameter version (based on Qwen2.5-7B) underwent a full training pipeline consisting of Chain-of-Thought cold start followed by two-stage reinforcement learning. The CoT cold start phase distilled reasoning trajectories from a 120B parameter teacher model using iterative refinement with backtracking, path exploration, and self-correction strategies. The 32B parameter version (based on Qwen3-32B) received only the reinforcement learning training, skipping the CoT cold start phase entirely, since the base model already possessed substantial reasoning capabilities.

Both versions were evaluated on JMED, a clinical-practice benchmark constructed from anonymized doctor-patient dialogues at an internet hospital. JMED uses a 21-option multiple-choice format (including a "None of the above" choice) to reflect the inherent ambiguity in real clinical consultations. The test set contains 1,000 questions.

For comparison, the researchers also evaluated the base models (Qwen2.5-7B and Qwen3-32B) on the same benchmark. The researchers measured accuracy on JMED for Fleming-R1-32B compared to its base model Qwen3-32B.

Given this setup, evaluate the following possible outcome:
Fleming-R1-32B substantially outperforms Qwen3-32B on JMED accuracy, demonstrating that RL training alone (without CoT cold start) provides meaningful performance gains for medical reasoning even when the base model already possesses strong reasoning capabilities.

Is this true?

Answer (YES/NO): NO